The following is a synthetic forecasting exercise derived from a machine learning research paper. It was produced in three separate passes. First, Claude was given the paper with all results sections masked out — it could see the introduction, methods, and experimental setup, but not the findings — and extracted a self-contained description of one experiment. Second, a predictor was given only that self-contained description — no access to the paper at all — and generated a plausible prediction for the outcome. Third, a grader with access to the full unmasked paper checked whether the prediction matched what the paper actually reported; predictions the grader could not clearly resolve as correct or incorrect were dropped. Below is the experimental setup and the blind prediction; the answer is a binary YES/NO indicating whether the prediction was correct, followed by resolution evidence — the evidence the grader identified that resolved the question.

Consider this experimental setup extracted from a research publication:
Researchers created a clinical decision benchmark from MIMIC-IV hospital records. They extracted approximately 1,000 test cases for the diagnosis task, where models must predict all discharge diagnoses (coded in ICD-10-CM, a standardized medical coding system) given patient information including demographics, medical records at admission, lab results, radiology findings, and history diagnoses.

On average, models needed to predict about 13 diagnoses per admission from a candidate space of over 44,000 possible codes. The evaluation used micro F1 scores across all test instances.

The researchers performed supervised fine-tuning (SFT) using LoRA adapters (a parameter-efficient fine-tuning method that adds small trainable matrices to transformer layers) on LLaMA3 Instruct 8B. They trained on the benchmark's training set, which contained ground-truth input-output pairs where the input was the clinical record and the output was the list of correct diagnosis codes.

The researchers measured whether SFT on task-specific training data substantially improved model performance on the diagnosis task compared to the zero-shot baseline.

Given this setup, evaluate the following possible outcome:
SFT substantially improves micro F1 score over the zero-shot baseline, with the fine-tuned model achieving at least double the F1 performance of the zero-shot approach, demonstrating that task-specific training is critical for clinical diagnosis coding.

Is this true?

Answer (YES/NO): NO